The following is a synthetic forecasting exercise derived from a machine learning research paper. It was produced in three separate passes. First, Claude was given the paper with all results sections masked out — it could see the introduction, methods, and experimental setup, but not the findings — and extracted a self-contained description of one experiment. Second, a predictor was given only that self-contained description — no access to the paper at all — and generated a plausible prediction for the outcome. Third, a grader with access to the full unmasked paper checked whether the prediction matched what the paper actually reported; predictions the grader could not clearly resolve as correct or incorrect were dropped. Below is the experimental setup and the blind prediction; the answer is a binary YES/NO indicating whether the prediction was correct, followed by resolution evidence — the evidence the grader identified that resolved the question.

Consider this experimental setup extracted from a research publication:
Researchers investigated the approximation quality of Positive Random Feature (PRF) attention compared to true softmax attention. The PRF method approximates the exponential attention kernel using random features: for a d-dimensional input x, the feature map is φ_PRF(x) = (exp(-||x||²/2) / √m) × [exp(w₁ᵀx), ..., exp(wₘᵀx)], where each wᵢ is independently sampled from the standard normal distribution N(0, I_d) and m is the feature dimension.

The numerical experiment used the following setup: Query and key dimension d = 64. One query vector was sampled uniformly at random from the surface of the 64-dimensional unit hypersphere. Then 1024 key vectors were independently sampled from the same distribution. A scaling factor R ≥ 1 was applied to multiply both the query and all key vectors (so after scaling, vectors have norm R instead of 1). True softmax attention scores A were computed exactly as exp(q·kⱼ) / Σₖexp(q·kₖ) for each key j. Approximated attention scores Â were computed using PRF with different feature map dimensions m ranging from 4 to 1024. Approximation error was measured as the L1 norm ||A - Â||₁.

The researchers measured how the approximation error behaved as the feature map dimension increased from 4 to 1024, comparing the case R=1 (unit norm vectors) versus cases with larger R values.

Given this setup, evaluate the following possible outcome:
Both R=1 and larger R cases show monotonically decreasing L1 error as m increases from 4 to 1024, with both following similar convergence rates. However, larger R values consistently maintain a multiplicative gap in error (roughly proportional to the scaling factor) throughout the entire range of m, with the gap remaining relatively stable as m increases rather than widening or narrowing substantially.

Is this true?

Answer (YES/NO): NO